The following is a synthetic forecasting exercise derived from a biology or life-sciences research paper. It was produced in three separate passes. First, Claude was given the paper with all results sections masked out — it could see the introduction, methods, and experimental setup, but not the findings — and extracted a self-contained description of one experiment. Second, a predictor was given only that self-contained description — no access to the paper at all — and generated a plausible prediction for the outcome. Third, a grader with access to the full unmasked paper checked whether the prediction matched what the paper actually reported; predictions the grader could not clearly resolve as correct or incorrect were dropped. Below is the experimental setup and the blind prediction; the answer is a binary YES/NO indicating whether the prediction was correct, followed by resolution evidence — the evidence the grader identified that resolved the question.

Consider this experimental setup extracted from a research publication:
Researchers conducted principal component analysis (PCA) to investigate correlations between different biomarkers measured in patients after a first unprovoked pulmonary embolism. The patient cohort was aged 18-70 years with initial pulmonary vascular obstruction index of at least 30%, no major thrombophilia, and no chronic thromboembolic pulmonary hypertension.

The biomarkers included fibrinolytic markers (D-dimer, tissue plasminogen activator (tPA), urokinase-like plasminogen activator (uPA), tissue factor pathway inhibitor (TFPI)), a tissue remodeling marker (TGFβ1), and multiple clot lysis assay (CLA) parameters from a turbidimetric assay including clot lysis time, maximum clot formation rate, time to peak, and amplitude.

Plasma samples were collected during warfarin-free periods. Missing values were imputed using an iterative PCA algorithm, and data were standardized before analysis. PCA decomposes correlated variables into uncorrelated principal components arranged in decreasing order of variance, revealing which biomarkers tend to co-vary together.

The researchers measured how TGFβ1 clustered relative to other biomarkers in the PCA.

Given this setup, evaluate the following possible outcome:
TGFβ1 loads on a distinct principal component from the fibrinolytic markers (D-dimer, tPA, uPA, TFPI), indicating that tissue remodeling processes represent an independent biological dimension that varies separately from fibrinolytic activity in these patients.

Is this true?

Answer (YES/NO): NO